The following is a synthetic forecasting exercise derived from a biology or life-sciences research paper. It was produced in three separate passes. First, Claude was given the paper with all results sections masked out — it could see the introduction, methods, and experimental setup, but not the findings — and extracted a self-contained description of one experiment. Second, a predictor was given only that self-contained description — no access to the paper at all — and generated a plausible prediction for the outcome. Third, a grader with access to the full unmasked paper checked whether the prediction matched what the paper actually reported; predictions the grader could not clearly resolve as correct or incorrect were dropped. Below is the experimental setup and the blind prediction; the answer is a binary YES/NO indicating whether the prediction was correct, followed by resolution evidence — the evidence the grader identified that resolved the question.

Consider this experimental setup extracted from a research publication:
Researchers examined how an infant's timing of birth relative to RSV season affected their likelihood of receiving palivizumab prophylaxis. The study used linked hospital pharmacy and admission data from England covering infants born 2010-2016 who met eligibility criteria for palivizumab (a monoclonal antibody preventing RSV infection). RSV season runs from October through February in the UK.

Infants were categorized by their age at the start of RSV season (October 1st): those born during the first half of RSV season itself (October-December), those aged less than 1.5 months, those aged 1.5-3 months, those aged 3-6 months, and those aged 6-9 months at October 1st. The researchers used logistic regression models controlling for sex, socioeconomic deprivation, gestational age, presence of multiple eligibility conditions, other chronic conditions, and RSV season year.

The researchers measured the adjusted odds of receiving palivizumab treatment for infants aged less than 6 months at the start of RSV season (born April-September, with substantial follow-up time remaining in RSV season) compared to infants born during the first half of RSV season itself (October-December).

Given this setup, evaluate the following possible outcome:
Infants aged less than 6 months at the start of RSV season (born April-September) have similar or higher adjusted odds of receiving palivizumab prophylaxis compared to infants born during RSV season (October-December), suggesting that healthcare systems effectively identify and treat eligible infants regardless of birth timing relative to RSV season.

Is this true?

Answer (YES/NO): NO